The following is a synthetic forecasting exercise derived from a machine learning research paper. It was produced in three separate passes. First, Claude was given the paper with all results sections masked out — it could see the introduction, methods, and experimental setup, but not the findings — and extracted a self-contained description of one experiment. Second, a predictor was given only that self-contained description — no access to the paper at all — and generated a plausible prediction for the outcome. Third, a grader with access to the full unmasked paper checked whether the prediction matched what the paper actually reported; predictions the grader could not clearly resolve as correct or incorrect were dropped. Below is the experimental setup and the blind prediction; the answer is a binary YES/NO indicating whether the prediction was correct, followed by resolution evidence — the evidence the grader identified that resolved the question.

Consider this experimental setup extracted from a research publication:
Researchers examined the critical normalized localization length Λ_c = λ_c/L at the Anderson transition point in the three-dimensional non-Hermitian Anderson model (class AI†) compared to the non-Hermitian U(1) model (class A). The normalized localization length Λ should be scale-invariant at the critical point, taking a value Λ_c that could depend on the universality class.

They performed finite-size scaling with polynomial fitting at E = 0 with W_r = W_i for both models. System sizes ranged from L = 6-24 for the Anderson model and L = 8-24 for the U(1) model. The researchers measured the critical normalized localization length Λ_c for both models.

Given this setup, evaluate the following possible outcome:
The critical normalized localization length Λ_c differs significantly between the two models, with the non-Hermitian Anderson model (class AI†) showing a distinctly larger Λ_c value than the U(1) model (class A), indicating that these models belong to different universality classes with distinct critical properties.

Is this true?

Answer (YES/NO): YES